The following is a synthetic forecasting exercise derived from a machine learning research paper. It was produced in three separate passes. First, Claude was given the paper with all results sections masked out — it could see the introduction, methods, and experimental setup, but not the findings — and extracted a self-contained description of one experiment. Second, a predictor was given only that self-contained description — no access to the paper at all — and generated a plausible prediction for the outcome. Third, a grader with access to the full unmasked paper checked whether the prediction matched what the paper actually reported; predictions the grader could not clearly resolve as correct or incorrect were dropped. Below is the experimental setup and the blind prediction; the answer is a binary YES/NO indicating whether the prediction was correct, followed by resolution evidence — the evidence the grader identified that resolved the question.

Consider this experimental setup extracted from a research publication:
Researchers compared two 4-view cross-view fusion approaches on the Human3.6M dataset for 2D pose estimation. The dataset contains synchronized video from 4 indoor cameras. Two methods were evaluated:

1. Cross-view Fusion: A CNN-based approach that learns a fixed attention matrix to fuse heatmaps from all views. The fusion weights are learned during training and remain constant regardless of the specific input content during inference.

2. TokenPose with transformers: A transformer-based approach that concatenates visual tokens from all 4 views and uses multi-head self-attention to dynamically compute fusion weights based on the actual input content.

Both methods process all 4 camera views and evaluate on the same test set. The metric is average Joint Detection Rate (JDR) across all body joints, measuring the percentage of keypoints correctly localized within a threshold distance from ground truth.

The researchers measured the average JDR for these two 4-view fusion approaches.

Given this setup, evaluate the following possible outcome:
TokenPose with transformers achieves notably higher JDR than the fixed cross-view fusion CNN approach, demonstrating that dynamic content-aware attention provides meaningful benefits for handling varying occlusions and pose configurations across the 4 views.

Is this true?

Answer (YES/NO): YES